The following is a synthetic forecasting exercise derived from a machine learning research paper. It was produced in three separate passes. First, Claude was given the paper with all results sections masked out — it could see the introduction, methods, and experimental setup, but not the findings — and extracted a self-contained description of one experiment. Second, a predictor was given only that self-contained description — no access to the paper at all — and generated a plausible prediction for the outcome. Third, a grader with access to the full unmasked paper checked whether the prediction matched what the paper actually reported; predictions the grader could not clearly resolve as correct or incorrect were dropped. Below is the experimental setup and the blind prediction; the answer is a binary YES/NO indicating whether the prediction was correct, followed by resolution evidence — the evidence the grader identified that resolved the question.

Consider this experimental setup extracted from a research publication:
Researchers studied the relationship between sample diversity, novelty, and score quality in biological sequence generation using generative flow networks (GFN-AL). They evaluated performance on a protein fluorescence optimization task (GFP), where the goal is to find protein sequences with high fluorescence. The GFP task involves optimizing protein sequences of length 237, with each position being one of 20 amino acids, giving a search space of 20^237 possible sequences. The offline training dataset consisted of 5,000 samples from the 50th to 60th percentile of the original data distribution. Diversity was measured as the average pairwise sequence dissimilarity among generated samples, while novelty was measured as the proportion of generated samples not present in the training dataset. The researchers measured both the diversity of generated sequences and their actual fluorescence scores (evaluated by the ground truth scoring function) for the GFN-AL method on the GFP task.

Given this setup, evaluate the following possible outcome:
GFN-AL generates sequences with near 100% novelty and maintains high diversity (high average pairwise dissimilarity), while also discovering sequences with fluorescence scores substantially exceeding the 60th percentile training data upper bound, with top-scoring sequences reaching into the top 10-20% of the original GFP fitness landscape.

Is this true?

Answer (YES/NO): NO